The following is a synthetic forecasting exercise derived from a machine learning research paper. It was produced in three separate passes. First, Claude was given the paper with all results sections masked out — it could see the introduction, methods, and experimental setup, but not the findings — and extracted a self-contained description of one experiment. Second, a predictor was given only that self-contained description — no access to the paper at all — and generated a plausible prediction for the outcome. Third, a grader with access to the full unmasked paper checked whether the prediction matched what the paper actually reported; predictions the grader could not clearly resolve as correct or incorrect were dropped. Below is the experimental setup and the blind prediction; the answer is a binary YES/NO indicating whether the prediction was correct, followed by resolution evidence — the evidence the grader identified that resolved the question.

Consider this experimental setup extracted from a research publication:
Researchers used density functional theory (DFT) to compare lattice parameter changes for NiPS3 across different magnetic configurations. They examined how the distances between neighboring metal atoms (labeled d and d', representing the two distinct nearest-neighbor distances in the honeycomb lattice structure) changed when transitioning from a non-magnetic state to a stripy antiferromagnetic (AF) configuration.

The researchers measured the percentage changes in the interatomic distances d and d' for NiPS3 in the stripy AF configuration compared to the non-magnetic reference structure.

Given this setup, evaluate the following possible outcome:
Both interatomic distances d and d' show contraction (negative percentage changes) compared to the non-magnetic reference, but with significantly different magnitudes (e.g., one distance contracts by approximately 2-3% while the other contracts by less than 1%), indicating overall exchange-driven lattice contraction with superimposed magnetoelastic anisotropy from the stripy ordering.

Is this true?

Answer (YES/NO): NO